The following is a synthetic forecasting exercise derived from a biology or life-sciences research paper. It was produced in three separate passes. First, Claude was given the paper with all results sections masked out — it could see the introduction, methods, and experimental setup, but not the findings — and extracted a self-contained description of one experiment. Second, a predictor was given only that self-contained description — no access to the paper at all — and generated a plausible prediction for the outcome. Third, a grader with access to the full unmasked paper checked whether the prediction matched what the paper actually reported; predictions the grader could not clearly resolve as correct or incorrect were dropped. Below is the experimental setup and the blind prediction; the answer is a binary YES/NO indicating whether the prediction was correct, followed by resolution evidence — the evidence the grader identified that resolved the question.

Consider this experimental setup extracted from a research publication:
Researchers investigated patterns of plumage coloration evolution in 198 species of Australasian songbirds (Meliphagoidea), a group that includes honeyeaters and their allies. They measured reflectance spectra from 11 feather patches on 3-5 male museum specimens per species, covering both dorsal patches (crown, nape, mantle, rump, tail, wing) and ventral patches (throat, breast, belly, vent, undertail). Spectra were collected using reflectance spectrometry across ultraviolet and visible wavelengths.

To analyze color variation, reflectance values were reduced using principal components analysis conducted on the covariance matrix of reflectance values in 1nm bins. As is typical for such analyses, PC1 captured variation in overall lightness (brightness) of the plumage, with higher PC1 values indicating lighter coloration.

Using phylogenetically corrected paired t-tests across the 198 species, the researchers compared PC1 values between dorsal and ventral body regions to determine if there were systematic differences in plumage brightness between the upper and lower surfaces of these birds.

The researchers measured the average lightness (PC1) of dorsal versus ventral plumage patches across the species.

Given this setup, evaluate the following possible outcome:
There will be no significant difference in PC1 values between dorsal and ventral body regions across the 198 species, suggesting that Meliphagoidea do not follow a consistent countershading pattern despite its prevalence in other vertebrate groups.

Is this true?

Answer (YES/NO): NO